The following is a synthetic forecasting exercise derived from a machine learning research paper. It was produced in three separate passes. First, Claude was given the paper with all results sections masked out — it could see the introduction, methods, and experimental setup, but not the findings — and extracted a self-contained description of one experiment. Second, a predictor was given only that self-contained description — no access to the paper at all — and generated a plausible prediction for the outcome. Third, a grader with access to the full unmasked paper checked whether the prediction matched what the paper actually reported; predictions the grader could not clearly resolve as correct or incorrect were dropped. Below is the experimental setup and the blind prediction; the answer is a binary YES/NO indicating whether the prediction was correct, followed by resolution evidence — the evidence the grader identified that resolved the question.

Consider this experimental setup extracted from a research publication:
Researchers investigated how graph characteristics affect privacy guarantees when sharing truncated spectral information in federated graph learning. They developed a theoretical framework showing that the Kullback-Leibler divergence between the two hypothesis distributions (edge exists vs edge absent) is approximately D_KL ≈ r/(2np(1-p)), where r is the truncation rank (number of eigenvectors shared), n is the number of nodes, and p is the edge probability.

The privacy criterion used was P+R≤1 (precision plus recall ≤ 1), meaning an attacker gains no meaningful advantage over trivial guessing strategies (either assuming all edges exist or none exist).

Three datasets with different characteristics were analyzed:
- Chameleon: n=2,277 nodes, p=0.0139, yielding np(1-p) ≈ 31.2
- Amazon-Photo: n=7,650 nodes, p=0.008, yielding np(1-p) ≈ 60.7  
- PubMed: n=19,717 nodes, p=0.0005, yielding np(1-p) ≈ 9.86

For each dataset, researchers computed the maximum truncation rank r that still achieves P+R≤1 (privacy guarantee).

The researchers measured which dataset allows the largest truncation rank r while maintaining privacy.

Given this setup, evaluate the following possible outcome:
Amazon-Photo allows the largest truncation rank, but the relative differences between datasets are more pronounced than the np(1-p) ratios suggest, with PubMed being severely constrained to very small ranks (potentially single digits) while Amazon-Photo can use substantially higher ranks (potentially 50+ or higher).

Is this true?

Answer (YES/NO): NO